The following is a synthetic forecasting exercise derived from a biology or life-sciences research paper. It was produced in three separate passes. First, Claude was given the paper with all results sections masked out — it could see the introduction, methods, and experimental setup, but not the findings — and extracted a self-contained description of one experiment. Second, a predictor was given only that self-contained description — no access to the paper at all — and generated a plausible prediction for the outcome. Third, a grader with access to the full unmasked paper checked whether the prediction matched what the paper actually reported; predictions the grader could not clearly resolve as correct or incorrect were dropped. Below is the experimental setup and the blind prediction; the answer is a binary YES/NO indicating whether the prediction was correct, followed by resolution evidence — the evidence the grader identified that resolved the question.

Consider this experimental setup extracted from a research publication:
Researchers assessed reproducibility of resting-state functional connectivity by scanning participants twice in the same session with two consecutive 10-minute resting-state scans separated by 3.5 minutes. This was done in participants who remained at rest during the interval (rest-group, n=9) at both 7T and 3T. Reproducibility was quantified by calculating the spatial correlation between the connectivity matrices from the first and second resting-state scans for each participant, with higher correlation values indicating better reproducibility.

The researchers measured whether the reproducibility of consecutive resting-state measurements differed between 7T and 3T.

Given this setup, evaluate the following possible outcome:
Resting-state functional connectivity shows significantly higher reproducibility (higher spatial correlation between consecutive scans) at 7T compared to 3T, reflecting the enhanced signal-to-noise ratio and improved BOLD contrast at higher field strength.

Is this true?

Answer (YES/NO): NO